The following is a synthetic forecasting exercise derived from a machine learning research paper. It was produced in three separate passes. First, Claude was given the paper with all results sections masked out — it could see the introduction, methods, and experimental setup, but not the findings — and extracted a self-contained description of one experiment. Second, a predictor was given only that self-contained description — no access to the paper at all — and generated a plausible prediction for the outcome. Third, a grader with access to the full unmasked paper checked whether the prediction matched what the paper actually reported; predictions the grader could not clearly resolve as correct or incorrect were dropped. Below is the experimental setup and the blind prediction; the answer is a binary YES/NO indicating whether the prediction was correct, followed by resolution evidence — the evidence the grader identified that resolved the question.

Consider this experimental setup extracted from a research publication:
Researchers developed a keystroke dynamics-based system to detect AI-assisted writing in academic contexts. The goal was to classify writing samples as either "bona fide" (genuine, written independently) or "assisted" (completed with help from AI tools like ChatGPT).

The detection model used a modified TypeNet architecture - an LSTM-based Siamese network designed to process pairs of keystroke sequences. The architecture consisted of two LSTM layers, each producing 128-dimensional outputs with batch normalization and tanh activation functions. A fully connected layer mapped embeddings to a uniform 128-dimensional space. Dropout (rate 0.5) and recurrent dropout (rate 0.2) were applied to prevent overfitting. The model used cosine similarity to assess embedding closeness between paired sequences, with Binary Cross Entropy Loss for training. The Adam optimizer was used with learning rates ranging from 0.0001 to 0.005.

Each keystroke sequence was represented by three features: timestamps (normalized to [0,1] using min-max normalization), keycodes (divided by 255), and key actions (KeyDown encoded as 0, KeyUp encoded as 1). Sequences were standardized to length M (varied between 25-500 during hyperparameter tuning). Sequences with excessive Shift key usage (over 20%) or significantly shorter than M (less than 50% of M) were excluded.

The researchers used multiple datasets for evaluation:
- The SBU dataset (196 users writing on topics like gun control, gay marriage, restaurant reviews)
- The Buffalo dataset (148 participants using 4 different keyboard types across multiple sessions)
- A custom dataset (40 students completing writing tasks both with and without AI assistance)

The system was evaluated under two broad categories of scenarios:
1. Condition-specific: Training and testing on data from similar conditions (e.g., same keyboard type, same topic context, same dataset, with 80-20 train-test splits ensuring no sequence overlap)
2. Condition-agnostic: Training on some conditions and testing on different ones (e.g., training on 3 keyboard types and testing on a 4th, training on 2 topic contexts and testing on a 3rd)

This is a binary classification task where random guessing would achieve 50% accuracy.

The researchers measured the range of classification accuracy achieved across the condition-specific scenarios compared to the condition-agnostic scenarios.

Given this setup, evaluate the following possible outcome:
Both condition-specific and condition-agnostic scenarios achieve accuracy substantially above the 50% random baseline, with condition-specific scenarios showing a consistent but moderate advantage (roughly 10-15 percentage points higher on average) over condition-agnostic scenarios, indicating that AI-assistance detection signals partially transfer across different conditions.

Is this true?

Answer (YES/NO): NO